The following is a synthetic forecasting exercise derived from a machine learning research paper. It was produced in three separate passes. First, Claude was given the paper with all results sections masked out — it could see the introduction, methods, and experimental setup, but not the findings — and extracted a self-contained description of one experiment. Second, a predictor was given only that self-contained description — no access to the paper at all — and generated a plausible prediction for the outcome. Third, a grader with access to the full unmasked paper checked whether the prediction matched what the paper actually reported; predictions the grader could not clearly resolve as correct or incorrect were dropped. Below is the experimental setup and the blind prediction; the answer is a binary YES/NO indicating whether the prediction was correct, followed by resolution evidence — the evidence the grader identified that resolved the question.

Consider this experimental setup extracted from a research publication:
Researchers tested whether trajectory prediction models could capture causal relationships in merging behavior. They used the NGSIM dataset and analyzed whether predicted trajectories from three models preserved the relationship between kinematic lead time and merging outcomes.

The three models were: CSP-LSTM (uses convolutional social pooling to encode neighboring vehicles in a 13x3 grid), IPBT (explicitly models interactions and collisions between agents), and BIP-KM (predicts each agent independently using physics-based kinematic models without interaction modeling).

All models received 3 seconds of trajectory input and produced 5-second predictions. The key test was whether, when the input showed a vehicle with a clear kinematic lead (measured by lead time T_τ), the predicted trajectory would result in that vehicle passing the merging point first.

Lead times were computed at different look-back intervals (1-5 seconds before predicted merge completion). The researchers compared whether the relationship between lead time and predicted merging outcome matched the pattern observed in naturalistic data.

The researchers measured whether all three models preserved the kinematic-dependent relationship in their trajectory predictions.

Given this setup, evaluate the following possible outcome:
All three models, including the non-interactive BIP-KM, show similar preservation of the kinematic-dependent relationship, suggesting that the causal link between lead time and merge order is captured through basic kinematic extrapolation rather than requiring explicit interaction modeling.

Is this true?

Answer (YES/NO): YES